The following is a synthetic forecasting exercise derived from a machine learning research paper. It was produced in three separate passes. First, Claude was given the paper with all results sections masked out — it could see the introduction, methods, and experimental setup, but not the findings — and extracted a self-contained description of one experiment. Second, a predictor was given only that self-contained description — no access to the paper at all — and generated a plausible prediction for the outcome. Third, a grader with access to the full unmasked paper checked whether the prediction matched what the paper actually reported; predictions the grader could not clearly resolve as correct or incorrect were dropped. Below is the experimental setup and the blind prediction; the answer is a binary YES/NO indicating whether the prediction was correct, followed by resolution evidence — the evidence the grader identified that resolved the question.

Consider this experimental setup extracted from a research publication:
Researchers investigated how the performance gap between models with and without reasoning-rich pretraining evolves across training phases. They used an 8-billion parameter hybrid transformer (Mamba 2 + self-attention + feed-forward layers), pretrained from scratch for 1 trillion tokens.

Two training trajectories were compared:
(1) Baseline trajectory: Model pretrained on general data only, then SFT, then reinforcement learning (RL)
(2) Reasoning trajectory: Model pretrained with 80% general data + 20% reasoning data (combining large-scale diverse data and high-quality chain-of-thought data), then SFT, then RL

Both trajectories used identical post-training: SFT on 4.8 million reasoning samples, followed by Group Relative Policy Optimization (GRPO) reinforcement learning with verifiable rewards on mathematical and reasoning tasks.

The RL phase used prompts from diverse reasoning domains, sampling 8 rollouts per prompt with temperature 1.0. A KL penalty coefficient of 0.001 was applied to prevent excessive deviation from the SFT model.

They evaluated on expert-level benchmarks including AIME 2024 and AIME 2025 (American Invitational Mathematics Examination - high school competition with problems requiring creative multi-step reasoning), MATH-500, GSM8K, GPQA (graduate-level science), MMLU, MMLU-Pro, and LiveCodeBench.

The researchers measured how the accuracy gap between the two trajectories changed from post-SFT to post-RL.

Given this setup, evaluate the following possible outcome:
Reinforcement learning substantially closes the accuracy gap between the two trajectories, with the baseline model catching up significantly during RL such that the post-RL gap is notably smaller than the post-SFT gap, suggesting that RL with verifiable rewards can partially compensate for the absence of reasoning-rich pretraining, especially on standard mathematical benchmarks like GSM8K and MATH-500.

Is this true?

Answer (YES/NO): NO